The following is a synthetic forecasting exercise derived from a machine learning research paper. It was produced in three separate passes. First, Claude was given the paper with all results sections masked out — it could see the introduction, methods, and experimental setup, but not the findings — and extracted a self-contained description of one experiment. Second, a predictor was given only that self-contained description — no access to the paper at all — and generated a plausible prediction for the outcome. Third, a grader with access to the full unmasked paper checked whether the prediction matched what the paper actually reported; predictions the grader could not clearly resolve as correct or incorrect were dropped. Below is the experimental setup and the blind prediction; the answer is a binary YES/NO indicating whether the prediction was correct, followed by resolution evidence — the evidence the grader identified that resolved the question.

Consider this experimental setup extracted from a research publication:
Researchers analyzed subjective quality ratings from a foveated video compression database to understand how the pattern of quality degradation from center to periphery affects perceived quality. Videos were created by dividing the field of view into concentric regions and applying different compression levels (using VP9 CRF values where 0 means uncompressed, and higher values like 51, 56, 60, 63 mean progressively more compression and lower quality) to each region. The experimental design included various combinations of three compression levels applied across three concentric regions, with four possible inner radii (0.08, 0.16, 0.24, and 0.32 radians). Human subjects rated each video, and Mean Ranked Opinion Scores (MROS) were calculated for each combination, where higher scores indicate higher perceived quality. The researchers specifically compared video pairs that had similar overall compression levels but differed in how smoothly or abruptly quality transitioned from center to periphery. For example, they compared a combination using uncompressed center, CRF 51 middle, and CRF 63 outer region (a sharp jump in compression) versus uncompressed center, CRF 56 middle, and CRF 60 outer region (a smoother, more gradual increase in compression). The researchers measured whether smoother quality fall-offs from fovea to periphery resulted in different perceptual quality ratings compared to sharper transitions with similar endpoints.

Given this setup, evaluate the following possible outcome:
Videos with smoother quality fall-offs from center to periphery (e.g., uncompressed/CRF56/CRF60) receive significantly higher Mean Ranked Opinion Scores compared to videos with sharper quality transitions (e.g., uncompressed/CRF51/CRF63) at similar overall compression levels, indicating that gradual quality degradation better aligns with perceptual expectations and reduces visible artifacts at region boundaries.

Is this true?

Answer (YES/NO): YES